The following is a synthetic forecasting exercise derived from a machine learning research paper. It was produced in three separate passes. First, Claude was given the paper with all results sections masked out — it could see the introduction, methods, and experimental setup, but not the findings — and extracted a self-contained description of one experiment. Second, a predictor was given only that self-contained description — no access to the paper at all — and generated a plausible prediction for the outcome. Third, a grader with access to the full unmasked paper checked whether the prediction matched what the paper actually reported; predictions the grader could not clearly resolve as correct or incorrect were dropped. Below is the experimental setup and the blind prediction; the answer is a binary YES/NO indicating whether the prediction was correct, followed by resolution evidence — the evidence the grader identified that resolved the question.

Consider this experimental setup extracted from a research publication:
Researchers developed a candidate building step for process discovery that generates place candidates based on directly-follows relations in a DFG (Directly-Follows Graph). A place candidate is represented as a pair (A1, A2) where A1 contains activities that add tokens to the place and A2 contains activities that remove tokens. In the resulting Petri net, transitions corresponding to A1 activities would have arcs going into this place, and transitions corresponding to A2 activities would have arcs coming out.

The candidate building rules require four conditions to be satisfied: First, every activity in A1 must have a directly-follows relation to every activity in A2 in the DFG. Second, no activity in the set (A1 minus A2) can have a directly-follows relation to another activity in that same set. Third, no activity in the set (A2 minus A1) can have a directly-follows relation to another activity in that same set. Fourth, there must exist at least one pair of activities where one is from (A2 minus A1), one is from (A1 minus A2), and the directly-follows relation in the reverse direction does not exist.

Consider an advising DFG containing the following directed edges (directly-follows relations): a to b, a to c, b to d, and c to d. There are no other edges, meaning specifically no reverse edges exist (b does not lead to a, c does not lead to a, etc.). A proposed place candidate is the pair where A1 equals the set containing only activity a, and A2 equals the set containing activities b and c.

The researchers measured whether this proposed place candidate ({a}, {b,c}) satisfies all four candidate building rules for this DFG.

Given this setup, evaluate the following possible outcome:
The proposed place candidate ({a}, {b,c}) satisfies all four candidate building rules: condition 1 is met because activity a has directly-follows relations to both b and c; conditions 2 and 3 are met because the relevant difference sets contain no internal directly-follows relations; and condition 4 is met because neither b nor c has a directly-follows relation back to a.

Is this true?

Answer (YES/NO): YES